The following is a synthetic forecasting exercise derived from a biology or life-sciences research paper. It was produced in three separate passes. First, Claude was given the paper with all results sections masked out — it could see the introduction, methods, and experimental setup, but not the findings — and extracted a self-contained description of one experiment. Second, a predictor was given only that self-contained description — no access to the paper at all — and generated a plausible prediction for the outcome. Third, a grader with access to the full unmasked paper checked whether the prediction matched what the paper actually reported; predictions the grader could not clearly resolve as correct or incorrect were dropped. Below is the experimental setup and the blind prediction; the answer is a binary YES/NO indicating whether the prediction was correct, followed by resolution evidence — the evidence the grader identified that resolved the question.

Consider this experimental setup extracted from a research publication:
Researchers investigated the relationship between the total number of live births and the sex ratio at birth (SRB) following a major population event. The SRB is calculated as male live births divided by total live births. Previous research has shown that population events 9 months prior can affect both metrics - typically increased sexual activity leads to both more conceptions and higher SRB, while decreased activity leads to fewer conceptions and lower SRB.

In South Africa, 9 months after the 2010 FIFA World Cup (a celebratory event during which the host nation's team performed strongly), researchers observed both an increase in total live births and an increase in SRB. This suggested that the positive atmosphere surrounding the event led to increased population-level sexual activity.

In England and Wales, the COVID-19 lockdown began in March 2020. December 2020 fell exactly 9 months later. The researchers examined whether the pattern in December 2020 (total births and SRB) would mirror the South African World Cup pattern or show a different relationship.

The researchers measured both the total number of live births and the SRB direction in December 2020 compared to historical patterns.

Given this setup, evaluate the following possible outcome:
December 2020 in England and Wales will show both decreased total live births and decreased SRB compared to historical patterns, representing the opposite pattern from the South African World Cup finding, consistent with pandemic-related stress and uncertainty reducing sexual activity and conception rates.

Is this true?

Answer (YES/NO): NO